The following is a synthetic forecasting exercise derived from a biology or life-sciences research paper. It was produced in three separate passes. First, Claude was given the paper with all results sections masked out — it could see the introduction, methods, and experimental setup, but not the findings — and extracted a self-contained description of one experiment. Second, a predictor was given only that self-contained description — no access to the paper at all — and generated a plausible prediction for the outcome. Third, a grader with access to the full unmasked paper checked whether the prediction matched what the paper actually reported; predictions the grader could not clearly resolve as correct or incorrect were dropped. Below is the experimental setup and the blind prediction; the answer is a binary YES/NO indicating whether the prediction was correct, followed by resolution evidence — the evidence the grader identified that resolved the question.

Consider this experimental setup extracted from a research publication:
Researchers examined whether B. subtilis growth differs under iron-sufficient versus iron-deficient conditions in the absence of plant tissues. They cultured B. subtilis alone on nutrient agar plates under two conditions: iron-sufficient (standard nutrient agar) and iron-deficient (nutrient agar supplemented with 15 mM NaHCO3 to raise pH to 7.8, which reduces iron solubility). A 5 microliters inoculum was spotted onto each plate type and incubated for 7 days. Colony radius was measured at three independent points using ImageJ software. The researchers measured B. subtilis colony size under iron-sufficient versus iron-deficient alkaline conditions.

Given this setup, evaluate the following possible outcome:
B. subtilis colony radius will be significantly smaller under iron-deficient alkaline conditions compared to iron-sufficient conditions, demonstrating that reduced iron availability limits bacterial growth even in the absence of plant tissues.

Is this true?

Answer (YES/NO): YES